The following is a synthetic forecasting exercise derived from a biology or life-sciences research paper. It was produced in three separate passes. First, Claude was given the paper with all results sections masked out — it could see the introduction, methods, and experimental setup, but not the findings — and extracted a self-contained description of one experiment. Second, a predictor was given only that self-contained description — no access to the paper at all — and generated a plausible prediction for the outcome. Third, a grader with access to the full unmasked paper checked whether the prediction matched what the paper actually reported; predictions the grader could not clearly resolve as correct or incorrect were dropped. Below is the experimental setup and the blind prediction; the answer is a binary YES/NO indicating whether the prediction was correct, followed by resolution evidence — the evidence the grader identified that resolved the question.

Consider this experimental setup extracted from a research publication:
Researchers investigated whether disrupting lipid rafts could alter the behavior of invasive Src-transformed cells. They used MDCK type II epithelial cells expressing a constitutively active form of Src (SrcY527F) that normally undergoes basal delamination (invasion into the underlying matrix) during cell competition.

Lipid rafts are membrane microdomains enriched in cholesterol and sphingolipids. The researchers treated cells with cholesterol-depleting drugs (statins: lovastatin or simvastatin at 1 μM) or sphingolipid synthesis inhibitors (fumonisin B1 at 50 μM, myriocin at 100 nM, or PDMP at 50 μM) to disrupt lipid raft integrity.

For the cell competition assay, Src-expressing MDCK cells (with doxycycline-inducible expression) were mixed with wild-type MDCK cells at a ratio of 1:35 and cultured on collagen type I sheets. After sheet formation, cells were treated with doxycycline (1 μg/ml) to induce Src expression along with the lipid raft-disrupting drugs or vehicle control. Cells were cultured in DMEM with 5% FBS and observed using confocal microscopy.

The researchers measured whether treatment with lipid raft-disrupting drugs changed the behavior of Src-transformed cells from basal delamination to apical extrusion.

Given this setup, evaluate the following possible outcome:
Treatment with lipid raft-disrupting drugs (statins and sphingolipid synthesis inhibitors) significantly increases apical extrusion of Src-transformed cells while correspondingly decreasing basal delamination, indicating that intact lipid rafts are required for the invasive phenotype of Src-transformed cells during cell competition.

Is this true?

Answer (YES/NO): YES